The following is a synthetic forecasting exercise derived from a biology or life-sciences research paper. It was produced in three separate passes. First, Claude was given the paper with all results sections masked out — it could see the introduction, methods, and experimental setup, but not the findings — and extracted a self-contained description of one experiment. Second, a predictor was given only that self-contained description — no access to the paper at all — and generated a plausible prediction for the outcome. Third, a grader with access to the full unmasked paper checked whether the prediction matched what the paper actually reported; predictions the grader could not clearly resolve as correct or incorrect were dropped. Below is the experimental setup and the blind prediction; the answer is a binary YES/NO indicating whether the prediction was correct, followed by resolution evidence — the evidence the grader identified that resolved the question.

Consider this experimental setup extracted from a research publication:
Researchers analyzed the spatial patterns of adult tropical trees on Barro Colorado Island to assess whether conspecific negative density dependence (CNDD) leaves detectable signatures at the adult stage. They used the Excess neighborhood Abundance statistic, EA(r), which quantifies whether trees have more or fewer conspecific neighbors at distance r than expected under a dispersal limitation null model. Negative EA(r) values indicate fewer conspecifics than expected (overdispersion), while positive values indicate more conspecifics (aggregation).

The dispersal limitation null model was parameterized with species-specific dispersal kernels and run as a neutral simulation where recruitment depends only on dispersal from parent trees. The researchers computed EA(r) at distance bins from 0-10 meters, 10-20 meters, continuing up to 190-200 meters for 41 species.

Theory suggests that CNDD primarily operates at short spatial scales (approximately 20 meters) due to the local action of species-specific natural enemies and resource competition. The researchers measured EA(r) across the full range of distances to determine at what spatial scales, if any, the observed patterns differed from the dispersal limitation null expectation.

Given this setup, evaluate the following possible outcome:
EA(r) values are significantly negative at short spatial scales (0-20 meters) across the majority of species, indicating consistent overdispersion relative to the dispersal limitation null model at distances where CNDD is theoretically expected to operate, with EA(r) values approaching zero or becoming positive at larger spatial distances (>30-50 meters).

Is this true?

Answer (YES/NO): NO